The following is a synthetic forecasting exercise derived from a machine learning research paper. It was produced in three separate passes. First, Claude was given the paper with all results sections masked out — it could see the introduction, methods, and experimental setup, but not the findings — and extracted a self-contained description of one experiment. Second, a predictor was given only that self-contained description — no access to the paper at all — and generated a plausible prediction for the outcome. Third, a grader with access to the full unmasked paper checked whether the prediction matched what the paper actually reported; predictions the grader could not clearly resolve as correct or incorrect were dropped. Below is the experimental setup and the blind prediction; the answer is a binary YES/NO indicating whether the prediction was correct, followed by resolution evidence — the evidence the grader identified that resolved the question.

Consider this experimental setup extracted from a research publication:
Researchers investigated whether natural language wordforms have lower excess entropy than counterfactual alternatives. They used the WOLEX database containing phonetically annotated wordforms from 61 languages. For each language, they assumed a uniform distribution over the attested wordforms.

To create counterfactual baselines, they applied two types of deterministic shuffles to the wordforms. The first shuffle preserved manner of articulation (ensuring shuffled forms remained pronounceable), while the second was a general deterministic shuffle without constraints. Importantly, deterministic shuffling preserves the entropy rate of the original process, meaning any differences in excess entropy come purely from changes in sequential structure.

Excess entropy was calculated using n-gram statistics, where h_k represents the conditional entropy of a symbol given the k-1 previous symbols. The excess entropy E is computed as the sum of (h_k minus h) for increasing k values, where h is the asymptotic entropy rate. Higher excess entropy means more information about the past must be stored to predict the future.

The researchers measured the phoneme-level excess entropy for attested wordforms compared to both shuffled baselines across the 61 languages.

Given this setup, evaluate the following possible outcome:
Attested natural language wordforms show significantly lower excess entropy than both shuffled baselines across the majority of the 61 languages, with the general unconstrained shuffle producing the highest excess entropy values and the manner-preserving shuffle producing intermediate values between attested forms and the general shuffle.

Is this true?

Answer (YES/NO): YES